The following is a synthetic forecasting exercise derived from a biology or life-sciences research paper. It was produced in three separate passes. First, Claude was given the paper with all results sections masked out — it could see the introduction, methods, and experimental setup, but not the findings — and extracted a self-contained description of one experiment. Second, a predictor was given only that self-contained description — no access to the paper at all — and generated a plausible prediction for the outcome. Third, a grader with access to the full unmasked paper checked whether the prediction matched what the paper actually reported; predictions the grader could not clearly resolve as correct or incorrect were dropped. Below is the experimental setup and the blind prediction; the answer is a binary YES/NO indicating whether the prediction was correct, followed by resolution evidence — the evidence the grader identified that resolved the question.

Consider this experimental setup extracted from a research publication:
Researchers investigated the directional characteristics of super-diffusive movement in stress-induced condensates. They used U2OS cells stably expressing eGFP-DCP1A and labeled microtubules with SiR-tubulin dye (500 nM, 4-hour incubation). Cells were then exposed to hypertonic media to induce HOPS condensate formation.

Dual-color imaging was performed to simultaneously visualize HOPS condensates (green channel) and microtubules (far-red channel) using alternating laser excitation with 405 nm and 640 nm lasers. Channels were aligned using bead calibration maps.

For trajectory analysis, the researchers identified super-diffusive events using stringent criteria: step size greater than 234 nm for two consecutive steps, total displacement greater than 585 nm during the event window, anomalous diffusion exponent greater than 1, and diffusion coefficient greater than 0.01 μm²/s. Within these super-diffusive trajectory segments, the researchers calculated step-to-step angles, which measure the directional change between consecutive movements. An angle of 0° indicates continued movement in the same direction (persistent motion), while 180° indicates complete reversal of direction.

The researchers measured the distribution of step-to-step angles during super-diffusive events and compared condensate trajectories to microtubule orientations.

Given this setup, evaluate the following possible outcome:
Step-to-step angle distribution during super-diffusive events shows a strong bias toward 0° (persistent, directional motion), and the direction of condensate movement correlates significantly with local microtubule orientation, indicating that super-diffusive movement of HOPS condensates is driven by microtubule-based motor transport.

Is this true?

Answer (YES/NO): YES